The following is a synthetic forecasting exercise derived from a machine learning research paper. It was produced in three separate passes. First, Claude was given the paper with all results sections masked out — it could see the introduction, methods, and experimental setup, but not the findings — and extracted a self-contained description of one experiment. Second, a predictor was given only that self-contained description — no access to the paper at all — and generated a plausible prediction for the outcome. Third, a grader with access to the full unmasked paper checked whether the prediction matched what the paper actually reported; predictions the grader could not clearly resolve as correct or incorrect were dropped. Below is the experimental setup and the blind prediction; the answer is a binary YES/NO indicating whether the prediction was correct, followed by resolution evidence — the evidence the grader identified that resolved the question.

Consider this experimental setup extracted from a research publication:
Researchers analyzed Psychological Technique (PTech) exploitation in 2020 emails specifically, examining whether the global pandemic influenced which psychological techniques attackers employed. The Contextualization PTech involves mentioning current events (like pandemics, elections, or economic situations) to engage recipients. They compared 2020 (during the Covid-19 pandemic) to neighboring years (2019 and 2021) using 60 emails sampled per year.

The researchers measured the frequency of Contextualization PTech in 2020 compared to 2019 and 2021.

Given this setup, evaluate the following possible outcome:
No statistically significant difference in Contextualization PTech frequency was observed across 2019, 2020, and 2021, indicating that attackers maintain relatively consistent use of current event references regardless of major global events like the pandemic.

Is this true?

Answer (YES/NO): NO